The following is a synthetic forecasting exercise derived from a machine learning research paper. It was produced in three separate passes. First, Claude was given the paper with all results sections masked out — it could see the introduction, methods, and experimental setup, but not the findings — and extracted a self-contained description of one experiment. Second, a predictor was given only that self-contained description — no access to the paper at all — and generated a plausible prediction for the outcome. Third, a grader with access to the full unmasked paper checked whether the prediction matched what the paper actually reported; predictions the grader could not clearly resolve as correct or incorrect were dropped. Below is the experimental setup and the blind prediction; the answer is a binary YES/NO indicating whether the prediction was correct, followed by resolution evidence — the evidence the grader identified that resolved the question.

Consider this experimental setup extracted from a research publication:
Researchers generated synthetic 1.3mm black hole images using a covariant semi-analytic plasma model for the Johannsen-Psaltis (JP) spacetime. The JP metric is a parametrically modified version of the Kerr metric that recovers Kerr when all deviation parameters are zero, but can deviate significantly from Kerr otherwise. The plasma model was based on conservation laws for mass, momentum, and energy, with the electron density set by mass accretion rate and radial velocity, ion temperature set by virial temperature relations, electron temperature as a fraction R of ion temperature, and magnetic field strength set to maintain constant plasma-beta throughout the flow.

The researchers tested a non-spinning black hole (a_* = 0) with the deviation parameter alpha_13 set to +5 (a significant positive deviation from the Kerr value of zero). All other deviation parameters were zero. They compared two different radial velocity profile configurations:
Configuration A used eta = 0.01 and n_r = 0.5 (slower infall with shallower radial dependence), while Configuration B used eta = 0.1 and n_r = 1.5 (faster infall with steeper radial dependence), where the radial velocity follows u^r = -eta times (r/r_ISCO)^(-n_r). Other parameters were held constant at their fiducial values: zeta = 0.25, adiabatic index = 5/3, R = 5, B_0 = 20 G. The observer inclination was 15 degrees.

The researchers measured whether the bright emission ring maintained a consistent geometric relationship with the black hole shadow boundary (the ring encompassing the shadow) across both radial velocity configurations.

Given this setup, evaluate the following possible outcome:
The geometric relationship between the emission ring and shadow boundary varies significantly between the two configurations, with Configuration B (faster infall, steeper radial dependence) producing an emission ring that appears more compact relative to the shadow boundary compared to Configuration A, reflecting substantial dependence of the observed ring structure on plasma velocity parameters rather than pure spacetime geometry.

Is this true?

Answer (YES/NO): NO